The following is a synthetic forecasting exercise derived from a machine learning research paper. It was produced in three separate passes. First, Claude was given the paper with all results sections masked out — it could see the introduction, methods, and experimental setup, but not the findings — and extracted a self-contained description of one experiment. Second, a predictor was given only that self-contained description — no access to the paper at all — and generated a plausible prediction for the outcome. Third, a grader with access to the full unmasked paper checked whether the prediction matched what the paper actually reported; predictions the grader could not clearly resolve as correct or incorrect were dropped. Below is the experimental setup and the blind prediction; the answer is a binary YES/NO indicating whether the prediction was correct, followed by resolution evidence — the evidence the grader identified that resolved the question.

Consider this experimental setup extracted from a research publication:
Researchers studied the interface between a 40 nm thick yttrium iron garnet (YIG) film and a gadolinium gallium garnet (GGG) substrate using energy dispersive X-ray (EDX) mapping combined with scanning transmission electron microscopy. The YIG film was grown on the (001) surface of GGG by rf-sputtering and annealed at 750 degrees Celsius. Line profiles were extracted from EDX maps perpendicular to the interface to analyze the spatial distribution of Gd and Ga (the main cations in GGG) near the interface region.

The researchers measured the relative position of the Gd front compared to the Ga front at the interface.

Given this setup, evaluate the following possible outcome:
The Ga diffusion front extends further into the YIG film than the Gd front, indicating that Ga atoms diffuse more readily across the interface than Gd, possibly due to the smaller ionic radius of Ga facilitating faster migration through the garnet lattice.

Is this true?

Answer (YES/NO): NO